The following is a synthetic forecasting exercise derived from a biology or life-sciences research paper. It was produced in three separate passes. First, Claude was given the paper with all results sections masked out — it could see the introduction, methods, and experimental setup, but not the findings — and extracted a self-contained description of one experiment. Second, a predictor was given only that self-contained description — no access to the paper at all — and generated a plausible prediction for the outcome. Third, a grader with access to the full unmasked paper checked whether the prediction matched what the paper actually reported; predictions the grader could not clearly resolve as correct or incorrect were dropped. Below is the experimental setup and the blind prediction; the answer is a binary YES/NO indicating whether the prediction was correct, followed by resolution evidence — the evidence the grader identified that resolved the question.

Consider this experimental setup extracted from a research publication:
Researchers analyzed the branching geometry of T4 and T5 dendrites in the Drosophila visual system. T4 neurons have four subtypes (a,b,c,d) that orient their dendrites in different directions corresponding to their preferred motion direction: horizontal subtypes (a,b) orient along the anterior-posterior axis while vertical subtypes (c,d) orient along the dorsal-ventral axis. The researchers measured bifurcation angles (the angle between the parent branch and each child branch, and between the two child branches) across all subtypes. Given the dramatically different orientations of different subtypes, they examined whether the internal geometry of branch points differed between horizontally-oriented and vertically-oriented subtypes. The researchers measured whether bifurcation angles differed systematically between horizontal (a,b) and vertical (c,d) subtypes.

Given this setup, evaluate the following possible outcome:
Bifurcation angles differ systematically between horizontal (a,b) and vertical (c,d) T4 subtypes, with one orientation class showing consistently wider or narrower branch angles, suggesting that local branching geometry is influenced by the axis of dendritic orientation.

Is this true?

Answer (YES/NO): NO